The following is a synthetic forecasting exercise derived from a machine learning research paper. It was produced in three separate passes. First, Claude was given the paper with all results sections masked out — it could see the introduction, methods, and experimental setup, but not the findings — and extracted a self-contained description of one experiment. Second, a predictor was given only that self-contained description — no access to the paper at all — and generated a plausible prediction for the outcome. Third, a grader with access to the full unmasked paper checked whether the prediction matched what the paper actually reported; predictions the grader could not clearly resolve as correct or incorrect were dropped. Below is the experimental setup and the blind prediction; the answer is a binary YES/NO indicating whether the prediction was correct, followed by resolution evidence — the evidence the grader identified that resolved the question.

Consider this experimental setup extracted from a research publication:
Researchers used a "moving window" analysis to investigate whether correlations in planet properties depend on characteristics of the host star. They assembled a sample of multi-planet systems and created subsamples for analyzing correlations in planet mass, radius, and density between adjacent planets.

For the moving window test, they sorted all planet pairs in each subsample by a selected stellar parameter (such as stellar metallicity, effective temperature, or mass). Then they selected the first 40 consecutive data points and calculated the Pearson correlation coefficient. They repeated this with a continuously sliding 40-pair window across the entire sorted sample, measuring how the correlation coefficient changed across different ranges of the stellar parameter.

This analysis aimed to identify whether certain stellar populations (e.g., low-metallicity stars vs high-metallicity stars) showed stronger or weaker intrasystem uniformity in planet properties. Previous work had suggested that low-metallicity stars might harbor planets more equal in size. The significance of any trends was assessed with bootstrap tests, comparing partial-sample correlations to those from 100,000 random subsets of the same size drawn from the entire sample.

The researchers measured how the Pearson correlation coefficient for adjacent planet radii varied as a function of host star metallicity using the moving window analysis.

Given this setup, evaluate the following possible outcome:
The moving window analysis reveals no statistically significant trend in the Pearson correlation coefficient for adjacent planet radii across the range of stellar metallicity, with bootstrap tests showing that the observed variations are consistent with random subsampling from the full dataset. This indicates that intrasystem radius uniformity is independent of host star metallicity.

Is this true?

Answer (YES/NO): YES